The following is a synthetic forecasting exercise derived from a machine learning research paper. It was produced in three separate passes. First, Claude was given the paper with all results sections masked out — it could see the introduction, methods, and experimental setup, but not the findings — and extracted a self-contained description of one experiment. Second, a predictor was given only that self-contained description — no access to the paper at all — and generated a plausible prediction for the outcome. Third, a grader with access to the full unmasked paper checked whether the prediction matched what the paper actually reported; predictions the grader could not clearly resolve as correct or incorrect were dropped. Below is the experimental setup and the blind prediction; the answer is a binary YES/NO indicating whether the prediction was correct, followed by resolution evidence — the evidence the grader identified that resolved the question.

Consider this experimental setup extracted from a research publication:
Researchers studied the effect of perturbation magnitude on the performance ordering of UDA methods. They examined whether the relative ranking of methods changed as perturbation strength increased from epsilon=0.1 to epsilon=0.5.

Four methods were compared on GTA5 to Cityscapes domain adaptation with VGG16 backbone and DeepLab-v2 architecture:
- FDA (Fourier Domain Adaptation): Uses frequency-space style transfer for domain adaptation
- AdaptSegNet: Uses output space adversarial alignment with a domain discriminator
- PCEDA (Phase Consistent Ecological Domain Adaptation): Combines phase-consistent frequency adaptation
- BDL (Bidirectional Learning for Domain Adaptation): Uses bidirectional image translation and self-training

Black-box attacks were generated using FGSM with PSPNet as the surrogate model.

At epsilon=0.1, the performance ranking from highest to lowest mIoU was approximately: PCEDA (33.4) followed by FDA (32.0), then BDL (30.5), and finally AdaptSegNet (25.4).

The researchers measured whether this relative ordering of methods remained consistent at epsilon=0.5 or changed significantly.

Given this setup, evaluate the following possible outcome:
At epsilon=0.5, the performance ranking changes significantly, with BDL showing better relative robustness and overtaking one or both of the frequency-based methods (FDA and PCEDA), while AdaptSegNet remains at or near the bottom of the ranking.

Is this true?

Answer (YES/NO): YES